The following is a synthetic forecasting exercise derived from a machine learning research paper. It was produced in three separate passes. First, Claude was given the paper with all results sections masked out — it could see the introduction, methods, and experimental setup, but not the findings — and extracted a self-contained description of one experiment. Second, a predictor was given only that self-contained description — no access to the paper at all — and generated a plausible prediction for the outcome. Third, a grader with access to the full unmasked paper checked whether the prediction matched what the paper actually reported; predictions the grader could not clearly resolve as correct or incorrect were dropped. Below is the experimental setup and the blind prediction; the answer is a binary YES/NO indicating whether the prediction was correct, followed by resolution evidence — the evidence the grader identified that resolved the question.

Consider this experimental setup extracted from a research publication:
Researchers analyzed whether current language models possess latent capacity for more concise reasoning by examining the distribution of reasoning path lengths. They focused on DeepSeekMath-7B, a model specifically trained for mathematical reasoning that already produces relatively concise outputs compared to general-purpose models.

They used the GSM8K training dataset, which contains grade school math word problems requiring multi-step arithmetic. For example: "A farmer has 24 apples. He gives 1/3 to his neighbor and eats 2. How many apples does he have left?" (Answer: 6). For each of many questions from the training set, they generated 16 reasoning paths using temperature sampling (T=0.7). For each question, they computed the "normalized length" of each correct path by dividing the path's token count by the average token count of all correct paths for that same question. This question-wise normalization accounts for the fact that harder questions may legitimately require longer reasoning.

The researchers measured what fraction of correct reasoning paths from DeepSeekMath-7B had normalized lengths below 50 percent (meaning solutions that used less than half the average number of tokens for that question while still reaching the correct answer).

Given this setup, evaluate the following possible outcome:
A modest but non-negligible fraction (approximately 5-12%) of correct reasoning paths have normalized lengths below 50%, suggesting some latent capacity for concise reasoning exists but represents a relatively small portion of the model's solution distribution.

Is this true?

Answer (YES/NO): YES